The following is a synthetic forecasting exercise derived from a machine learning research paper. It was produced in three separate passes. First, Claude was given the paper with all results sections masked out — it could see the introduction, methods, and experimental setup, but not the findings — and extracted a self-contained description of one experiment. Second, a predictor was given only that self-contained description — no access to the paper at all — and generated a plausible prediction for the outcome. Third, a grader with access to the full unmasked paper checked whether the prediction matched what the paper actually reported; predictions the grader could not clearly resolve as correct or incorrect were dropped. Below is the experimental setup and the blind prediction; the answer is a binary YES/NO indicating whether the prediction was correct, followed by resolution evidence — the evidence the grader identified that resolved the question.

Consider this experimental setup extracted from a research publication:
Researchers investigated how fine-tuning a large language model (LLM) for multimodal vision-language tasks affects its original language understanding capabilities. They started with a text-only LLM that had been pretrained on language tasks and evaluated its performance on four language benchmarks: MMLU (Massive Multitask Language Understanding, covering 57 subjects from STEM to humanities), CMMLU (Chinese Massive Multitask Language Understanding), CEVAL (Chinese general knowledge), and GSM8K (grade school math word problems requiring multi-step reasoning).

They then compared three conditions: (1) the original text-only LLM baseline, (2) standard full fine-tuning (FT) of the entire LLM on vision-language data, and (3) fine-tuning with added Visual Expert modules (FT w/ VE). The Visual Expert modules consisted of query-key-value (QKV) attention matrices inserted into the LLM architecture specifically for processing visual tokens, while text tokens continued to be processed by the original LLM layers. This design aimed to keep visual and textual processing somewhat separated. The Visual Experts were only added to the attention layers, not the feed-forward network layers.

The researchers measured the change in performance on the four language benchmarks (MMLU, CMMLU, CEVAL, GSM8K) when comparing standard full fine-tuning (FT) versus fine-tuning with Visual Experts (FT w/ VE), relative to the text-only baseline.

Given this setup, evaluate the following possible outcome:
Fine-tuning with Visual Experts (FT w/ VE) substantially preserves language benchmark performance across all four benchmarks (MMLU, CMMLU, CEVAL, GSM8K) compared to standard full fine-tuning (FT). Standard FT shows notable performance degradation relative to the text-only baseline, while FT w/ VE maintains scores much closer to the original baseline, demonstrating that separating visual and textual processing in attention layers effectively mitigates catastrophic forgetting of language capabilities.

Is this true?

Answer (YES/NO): YES